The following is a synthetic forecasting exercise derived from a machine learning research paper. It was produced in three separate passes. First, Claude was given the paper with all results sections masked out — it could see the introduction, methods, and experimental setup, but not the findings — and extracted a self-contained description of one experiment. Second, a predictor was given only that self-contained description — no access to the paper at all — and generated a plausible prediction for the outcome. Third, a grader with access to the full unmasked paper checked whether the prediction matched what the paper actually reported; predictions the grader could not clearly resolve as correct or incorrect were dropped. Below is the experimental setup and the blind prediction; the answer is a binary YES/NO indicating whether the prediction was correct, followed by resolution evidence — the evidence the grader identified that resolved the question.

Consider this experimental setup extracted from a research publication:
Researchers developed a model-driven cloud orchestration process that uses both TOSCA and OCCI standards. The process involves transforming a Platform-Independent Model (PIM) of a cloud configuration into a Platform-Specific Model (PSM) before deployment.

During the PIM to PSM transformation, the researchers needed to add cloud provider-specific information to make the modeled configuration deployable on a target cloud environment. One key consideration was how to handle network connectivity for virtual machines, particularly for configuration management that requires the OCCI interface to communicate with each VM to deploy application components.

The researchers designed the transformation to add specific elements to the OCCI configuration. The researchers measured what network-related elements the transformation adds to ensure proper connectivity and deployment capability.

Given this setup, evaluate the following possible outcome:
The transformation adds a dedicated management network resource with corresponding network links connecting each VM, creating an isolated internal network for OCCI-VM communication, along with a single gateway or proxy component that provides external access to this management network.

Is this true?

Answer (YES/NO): NO